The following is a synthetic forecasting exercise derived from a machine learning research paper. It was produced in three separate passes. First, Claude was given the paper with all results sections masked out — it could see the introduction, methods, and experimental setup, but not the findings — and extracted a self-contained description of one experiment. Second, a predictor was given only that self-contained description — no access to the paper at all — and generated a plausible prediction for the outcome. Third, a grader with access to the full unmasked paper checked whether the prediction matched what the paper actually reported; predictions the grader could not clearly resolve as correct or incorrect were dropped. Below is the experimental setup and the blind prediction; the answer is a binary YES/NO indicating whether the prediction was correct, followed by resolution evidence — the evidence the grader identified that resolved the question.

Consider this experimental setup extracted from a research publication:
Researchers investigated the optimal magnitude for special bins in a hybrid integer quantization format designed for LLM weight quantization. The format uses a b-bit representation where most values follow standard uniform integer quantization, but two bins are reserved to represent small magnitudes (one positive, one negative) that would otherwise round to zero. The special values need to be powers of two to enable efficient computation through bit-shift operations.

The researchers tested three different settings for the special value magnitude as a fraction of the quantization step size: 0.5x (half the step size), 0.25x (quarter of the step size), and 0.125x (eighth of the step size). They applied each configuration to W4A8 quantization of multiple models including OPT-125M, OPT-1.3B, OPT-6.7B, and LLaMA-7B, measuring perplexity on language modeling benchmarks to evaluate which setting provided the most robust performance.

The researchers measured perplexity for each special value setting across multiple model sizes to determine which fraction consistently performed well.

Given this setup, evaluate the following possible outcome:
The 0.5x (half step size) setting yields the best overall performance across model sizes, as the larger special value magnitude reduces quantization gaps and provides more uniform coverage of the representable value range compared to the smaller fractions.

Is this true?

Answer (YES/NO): NO